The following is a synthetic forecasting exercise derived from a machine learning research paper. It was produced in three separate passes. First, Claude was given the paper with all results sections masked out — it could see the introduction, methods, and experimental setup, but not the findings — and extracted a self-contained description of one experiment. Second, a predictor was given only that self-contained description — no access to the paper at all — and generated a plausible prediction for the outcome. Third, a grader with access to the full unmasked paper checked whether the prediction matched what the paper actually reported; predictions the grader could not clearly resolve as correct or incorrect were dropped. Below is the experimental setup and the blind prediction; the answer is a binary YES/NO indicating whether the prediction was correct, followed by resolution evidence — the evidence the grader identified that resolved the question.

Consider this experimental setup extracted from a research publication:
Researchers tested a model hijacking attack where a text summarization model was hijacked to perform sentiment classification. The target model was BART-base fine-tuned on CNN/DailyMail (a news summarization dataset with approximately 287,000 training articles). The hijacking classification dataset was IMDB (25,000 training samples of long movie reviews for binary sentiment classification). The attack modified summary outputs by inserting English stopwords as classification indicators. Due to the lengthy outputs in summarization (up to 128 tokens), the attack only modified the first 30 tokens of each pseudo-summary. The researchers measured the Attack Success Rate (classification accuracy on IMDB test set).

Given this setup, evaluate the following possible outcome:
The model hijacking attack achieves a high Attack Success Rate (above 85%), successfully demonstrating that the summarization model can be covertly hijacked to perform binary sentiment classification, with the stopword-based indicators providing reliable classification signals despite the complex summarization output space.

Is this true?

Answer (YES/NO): YES